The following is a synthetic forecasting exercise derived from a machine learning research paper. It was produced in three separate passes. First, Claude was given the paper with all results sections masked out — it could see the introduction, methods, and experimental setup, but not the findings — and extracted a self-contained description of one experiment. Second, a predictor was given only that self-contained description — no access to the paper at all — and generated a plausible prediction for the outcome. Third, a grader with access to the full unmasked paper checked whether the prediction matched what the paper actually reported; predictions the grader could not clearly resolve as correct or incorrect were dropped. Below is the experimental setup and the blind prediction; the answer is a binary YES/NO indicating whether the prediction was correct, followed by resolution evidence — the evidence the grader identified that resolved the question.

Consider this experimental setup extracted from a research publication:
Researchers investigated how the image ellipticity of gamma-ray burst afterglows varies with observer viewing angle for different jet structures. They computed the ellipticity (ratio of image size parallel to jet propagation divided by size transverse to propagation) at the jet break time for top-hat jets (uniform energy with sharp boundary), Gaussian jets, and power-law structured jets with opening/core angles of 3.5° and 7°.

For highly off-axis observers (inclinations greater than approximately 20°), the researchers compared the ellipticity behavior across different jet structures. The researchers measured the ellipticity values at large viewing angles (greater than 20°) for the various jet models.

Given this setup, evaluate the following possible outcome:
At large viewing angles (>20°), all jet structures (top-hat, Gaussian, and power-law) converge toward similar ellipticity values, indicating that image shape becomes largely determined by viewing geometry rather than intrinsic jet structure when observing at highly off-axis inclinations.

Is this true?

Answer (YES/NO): NO